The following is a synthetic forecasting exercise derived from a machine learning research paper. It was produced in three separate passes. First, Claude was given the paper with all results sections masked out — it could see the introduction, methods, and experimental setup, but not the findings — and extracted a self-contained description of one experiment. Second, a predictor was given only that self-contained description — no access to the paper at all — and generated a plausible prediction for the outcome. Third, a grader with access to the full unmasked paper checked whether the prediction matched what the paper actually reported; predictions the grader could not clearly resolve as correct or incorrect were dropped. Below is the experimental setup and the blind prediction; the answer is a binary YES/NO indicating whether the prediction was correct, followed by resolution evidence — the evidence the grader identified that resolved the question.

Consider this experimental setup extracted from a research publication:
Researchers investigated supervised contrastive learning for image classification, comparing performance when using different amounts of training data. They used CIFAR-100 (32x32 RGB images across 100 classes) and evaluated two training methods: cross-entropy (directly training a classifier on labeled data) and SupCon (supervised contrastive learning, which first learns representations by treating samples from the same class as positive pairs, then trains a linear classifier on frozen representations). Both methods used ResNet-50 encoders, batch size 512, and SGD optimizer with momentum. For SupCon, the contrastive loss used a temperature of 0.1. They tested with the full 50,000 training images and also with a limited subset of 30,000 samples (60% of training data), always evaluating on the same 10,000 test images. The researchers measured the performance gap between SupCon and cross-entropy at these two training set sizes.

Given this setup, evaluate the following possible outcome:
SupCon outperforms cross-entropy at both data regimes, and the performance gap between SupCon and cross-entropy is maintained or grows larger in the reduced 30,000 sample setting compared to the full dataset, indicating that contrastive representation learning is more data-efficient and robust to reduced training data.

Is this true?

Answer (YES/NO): YES